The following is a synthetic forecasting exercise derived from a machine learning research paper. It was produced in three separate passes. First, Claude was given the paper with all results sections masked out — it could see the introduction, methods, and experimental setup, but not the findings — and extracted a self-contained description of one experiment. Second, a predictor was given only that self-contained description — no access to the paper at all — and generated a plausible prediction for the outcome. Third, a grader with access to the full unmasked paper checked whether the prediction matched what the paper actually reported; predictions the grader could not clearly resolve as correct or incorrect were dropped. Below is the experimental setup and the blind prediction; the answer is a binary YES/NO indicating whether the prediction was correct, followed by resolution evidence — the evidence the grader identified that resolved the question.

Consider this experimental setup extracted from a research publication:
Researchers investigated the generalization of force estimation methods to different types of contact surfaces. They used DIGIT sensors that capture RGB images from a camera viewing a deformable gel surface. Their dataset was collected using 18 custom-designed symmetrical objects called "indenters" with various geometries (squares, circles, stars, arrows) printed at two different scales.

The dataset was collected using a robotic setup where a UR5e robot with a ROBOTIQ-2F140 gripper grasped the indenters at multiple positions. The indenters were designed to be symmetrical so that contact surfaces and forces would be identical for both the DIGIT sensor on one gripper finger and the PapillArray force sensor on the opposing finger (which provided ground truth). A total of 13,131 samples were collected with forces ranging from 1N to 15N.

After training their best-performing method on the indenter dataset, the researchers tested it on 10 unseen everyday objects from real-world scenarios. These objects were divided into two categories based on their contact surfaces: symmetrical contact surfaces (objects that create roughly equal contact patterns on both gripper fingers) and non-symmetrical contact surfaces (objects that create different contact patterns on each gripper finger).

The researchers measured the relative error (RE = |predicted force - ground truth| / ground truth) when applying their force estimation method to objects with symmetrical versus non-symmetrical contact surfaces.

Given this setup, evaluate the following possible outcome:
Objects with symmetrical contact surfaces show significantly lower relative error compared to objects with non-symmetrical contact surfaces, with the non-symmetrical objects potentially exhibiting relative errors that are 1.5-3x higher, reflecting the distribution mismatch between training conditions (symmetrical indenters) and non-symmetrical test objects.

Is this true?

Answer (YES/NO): YES